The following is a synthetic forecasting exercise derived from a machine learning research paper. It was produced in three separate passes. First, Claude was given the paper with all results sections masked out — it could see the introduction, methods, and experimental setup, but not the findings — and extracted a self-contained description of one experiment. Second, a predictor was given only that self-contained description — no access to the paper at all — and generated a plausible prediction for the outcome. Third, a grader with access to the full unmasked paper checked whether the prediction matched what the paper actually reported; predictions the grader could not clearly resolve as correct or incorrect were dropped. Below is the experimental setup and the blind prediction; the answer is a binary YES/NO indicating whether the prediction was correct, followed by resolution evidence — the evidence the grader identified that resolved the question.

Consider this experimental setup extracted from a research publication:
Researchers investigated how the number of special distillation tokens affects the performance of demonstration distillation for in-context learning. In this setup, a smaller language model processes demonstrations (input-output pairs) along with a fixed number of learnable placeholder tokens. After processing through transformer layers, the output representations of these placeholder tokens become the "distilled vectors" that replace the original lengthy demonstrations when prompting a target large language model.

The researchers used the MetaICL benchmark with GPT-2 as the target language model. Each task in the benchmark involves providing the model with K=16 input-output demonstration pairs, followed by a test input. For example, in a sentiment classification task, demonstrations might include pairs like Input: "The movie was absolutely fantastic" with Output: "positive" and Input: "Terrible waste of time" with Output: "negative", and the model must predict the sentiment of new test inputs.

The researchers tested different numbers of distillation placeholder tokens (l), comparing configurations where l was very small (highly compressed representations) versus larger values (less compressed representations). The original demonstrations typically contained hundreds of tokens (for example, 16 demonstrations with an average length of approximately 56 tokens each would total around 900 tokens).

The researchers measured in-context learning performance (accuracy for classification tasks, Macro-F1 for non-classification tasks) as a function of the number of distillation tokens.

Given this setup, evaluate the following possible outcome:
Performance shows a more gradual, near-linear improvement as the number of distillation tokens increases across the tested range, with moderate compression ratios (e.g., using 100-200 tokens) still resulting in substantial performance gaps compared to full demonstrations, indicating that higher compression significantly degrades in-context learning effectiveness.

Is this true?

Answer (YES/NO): NO